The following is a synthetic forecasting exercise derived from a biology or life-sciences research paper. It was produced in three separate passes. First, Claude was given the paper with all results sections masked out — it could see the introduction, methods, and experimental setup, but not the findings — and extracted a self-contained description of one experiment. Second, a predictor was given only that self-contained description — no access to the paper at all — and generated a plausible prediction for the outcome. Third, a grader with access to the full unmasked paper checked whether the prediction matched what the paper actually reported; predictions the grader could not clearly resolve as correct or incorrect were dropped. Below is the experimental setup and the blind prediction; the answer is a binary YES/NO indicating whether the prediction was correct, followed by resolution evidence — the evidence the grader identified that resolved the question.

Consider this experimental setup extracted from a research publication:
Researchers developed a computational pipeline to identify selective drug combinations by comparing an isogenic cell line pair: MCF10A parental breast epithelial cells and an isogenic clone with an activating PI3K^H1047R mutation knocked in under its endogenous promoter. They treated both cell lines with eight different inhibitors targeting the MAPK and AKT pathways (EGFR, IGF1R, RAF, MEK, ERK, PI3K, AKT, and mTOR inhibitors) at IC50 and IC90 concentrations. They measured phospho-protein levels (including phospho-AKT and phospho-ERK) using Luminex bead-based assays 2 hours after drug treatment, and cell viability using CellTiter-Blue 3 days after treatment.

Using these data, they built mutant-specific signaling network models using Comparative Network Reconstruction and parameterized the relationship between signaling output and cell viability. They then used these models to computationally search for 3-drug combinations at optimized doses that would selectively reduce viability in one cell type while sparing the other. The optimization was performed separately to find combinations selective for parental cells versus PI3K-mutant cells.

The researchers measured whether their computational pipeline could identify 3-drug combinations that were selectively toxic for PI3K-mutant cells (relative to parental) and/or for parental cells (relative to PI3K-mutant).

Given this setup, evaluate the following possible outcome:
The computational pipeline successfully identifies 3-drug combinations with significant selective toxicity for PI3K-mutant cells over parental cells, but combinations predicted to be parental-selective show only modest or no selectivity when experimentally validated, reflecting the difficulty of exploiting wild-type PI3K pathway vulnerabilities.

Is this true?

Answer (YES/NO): NO